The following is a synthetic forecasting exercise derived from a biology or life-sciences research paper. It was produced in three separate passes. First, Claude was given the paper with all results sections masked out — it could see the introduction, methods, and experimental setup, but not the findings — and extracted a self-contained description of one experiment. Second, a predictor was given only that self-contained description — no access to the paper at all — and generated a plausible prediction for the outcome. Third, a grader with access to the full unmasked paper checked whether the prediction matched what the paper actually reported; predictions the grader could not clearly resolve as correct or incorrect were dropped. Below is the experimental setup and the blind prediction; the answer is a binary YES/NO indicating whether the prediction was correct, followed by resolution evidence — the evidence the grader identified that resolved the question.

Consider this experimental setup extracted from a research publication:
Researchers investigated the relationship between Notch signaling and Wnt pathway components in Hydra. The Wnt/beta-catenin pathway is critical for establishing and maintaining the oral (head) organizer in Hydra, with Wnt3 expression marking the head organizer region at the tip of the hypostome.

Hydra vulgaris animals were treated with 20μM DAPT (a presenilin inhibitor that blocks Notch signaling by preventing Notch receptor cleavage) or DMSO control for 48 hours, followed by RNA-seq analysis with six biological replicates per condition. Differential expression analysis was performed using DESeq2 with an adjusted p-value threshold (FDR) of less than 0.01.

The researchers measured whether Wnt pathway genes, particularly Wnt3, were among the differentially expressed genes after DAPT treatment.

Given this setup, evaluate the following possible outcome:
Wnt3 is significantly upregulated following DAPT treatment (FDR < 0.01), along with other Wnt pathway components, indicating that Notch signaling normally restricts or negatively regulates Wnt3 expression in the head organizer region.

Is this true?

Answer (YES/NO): NO